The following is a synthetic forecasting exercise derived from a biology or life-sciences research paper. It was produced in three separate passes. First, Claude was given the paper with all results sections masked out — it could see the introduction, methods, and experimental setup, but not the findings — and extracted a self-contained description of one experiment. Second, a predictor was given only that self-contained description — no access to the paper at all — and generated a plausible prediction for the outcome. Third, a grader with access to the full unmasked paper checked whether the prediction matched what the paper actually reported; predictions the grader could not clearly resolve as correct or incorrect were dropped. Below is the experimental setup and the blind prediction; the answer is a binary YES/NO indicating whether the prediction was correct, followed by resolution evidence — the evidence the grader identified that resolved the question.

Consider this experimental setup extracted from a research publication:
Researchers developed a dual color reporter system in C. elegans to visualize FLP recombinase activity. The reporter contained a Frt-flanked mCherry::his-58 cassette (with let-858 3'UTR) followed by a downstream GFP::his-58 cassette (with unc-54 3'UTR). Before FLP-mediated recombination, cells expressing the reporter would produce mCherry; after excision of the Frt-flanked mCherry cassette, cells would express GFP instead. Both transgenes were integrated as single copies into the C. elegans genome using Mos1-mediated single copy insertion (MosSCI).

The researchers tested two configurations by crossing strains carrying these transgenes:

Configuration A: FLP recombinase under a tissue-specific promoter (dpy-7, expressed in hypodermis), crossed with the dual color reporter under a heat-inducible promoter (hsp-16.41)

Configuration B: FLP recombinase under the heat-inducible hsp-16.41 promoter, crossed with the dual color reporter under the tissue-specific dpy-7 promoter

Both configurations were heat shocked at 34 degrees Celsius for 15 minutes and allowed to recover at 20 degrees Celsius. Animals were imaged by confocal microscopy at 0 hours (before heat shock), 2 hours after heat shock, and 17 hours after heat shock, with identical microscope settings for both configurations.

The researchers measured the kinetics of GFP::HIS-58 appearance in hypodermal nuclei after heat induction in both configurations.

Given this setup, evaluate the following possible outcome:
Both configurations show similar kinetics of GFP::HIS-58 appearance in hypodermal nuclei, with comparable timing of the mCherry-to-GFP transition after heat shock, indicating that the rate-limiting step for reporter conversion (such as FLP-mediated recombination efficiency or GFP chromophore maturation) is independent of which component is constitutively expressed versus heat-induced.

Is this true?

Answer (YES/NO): NO